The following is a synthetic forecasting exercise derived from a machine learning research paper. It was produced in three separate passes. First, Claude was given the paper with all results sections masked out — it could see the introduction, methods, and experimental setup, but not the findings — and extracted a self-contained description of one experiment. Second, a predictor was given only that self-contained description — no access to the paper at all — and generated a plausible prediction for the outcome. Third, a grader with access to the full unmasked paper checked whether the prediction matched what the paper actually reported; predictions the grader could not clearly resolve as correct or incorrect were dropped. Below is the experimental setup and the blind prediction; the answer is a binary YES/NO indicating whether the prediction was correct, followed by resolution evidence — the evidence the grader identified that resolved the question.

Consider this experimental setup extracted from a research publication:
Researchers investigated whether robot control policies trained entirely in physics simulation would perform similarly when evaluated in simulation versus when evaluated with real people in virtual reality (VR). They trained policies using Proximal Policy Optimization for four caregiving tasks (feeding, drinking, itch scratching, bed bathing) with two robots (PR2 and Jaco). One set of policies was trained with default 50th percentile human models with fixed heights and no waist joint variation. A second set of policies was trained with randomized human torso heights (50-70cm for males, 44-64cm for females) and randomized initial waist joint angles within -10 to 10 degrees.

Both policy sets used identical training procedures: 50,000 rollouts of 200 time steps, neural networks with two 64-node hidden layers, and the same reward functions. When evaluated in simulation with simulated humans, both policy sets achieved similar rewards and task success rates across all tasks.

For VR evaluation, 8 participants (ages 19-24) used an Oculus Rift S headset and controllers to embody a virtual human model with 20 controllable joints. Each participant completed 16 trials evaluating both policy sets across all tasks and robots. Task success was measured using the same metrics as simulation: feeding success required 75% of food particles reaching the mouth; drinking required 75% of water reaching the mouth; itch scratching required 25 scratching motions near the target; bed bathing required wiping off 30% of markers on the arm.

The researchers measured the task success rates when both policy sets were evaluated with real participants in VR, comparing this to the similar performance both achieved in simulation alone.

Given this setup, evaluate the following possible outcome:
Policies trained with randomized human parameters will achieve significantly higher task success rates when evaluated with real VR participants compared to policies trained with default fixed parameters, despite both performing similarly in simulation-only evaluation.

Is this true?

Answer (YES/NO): YES